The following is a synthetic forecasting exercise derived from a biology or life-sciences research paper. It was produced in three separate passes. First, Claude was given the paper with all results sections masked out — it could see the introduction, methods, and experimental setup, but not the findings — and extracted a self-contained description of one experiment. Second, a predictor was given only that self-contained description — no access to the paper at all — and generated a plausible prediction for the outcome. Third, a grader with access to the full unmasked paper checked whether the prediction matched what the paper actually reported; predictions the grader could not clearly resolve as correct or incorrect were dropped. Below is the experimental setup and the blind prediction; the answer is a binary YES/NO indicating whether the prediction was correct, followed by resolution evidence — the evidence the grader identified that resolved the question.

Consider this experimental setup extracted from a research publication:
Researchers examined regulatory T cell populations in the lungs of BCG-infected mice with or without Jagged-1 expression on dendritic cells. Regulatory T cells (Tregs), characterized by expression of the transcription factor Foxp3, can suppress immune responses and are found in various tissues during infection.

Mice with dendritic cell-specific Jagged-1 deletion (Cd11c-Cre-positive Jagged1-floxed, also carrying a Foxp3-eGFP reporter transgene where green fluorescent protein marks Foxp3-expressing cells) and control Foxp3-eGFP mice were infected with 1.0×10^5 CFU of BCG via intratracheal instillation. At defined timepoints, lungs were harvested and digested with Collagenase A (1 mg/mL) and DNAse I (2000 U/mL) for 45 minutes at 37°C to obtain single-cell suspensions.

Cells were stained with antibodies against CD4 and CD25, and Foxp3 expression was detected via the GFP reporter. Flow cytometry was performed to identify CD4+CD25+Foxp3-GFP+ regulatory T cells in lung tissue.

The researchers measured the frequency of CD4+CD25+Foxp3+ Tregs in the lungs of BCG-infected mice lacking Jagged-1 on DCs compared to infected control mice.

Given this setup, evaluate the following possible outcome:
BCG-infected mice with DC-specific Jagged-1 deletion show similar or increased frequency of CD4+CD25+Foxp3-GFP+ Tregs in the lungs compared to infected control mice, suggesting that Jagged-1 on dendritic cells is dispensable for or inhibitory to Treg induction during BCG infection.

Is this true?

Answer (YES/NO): YES